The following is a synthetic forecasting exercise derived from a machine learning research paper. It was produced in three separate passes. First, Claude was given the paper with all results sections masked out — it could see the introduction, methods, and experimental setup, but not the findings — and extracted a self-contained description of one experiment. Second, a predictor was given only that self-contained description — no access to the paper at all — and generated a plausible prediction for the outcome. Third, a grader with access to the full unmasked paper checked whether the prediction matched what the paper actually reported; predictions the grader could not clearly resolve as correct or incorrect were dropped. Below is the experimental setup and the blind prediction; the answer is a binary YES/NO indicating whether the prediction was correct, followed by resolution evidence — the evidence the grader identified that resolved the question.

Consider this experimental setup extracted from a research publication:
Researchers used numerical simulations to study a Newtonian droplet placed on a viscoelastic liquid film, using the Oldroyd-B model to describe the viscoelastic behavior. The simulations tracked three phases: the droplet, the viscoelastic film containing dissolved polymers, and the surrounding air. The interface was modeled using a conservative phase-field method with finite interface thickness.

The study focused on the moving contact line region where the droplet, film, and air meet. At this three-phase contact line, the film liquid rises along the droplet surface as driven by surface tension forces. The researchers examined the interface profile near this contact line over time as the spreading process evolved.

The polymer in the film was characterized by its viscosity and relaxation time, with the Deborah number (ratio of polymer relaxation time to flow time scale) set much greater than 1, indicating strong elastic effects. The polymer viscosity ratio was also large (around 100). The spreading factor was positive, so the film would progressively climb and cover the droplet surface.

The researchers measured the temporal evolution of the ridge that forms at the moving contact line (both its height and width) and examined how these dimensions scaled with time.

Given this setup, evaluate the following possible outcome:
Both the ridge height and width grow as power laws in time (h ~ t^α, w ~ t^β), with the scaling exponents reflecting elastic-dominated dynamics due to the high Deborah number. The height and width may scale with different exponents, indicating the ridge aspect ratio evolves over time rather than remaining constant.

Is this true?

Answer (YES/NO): YES